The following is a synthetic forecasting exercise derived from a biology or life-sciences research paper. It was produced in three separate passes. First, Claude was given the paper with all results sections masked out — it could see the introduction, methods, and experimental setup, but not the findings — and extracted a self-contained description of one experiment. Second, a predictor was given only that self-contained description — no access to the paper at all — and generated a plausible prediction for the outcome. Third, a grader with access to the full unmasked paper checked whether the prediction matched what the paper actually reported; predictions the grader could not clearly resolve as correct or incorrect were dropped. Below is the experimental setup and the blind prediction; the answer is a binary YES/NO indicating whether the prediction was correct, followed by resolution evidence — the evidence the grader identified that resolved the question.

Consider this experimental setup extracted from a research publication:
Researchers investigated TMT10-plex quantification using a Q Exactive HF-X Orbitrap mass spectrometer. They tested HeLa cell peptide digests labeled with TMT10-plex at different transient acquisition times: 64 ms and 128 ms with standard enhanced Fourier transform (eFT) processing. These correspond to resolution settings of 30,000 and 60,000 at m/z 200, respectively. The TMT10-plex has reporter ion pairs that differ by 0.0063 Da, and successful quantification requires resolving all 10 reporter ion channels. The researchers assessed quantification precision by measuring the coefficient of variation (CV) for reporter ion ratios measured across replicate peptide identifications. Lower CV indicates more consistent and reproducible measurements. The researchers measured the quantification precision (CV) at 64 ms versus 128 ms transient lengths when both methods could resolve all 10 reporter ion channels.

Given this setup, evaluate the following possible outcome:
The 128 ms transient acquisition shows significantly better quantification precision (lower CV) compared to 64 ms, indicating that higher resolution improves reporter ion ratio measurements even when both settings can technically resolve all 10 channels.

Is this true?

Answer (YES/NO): NO